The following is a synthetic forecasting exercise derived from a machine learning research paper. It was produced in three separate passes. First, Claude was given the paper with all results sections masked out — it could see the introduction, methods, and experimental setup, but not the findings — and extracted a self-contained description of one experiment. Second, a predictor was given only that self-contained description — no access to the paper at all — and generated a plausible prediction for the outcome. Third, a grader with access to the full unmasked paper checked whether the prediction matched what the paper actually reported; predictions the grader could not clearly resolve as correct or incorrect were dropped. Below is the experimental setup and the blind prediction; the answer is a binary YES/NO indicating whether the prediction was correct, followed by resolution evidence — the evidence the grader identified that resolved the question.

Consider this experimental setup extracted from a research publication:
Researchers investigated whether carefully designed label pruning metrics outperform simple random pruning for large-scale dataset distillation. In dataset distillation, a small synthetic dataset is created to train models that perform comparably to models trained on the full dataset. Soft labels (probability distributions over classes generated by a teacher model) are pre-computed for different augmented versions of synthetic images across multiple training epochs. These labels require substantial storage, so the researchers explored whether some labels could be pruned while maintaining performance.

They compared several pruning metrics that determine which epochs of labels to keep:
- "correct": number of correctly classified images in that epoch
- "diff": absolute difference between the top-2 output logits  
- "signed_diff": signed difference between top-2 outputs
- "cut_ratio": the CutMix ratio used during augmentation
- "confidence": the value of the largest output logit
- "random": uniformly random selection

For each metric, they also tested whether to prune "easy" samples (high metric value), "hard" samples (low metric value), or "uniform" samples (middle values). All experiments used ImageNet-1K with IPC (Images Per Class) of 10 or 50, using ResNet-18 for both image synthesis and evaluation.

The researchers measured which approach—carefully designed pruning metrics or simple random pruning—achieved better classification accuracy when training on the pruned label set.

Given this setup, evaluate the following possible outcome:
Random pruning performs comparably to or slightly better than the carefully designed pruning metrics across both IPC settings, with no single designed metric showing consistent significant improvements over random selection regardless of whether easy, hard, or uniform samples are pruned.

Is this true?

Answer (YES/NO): YES